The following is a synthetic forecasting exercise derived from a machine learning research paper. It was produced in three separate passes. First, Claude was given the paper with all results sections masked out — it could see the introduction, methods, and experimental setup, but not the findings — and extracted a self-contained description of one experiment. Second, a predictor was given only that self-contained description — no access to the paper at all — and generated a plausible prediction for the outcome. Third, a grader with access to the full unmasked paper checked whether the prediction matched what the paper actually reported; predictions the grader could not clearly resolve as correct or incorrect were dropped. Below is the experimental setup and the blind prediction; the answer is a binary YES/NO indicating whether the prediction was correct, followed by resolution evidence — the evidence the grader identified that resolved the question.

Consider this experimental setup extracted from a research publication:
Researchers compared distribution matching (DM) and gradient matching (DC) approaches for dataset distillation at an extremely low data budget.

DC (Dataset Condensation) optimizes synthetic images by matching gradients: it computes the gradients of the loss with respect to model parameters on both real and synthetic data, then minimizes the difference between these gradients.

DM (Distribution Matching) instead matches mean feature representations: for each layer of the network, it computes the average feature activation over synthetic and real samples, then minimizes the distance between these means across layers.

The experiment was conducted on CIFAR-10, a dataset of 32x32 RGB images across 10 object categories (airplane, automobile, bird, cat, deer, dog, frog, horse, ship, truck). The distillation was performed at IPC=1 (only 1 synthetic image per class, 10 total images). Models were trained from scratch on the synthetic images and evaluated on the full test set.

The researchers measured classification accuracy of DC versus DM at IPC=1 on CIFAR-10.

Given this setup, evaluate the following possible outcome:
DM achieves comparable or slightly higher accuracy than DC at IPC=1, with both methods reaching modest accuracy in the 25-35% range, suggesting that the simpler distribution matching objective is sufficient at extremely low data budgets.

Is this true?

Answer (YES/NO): NO